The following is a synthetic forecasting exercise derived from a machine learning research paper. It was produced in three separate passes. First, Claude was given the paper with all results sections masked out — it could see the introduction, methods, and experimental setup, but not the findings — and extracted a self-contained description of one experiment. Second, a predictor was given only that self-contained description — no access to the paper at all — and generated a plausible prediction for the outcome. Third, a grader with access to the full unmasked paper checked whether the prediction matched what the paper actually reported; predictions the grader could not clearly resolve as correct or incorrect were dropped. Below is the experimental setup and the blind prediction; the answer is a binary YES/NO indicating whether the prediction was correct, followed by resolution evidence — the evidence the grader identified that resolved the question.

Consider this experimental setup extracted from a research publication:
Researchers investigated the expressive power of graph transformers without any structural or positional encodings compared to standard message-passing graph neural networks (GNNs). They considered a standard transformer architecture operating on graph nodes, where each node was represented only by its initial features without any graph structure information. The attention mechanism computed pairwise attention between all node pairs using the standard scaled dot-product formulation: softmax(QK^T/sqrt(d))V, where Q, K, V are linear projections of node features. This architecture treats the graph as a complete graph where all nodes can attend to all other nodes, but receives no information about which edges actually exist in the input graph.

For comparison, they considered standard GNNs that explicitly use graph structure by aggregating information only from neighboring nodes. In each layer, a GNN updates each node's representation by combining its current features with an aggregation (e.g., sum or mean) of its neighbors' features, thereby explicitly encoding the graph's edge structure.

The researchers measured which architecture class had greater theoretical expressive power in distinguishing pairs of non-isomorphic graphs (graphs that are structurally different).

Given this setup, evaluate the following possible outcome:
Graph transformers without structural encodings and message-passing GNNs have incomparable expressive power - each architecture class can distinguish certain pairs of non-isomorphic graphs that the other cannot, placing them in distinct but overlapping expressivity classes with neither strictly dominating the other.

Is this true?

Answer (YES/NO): NO